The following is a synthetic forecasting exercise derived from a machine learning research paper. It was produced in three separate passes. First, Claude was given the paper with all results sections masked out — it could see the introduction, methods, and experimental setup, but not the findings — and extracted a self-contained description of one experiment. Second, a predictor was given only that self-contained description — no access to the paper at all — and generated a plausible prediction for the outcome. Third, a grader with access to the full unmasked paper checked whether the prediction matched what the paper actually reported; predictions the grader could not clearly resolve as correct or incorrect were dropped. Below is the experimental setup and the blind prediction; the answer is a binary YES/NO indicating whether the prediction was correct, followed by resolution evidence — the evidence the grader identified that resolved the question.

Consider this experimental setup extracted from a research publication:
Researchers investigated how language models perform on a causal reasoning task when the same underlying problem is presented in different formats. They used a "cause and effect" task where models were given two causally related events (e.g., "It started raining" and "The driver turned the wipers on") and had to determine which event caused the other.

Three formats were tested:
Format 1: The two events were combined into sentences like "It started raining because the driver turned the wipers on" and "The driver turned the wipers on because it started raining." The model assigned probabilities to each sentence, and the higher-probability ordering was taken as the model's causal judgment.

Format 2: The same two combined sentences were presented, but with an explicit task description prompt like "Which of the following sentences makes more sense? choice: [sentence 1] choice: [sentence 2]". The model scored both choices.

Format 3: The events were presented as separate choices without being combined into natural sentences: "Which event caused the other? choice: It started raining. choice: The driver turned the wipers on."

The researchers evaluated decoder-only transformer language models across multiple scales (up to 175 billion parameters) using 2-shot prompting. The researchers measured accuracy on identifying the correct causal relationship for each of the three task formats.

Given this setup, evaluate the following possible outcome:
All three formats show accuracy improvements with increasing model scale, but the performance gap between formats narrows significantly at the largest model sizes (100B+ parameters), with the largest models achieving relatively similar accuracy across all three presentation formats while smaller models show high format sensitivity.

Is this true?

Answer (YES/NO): NO